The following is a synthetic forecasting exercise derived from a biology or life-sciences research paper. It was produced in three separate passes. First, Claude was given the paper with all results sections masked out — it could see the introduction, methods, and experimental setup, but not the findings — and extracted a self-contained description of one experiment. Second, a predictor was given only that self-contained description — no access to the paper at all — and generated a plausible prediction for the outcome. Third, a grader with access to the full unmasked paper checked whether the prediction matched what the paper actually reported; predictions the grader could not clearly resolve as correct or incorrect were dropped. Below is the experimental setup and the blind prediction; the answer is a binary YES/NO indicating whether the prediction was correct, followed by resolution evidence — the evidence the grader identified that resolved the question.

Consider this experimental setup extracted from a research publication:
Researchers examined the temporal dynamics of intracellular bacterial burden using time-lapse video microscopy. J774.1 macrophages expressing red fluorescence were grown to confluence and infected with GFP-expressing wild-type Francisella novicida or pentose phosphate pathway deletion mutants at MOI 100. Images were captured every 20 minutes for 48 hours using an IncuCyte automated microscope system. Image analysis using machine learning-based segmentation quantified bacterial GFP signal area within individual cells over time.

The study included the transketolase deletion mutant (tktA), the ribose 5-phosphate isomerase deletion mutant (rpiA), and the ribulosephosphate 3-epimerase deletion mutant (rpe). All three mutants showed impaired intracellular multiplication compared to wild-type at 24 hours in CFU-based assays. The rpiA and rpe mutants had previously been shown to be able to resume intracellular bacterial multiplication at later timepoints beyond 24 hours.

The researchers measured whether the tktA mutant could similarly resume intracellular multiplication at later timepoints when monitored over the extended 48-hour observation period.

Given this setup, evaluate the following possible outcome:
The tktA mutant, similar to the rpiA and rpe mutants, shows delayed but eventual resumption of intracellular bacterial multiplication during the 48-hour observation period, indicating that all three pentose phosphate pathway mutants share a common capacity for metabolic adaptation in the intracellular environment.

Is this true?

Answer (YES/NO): NO